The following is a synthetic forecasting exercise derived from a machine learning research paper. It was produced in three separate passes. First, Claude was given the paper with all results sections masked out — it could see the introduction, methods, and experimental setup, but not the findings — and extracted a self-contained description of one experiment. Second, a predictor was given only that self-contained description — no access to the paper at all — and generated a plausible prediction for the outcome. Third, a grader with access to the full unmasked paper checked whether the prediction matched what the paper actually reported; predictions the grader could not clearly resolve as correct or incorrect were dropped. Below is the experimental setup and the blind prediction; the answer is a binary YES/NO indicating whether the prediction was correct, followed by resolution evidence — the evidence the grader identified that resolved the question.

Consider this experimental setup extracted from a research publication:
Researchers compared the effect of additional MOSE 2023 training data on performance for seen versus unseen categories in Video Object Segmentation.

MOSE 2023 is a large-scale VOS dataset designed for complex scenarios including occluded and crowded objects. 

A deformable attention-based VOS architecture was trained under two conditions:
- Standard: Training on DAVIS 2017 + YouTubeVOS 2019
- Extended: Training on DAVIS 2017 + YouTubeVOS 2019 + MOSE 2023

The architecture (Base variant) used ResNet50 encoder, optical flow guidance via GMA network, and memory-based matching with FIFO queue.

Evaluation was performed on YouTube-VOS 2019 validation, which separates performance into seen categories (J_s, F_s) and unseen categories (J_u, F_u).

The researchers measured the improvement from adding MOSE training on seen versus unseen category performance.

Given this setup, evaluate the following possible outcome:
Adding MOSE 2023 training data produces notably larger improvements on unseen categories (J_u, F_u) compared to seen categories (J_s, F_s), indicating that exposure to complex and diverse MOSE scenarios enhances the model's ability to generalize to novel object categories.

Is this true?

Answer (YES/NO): NO